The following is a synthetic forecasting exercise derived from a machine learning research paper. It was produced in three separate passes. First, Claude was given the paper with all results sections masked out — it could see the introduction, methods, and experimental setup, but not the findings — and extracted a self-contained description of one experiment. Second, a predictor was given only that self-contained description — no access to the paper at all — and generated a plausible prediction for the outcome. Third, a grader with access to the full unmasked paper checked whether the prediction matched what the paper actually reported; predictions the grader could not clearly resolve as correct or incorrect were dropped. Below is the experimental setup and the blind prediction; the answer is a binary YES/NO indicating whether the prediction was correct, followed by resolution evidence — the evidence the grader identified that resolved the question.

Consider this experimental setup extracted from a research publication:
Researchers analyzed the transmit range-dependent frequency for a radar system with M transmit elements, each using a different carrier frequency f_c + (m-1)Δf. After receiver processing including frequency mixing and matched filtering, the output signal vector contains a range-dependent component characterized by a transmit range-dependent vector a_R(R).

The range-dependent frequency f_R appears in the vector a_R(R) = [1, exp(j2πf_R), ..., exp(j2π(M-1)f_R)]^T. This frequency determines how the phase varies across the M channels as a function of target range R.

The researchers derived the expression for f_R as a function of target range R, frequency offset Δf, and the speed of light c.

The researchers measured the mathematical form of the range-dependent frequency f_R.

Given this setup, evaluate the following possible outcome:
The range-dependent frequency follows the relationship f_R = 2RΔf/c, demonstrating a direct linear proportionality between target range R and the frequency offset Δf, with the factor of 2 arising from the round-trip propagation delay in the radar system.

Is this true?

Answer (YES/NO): NO